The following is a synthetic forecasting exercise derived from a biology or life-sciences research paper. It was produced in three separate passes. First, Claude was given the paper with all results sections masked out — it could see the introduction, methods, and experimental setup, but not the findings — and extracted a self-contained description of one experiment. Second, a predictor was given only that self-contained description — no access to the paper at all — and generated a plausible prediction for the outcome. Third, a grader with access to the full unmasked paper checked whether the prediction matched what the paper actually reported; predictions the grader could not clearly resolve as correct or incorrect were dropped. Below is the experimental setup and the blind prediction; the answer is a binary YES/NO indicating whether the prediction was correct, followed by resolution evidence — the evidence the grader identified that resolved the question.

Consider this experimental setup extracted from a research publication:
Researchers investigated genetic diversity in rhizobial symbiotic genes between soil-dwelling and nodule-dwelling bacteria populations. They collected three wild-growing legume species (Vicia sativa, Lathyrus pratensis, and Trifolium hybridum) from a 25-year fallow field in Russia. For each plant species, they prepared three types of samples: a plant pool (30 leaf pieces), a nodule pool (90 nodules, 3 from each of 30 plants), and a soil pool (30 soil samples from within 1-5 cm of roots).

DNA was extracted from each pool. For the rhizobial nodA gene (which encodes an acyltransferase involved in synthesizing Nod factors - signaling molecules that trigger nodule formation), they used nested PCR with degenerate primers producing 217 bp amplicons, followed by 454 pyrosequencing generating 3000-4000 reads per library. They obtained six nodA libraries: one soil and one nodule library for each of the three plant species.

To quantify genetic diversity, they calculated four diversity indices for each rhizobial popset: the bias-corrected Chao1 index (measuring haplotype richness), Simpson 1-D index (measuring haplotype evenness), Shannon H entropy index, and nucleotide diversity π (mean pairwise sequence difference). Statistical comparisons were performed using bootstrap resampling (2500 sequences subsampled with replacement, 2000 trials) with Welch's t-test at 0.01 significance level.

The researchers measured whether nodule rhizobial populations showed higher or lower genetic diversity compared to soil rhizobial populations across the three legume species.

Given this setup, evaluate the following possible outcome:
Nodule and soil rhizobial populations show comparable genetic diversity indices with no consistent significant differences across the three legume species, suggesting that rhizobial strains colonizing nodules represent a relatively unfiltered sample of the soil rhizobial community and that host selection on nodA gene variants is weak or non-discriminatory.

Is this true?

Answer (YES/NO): NO